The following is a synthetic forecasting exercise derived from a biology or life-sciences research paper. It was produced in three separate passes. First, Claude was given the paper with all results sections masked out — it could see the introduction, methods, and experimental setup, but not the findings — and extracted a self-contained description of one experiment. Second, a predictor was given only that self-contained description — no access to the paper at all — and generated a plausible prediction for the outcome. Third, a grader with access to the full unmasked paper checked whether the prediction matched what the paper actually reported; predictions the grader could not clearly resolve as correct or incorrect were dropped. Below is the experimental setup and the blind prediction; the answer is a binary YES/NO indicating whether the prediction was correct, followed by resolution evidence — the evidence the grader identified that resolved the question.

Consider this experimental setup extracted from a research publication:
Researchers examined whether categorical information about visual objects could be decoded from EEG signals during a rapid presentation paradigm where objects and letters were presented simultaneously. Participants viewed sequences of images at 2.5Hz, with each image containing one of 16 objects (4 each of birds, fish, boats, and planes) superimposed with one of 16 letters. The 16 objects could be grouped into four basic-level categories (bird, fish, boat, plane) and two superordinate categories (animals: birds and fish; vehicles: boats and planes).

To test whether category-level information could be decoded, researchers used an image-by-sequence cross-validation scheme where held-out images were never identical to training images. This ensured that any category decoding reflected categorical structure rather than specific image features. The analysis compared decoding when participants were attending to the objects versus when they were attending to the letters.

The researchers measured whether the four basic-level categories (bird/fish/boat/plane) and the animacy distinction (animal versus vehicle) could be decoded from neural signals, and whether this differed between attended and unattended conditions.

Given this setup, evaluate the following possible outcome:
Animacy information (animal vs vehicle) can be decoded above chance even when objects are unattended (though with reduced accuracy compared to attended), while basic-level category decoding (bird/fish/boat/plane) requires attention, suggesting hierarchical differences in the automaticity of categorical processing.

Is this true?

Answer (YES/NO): NO